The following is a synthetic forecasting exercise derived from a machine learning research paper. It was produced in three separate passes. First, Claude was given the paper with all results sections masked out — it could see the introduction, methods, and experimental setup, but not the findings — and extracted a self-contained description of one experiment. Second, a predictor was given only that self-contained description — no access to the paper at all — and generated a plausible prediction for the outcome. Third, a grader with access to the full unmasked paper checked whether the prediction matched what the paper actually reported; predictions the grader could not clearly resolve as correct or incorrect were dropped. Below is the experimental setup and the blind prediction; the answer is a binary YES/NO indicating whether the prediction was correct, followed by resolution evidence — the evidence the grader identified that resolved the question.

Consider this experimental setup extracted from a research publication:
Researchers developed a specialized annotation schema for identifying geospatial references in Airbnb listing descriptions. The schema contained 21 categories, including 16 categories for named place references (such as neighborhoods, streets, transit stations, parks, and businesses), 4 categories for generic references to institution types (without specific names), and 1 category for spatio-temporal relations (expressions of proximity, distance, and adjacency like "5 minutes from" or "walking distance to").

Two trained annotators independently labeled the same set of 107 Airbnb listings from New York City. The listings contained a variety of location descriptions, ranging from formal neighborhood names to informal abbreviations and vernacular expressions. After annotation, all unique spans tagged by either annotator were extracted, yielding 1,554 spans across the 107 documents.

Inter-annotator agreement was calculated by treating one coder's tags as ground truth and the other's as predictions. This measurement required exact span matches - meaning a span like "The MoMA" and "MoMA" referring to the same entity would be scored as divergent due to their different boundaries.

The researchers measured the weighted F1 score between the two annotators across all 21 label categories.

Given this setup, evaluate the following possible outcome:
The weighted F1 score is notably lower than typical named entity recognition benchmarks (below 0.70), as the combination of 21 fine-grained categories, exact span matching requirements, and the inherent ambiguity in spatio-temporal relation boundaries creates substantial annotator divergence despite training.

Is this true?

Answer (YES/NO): NO